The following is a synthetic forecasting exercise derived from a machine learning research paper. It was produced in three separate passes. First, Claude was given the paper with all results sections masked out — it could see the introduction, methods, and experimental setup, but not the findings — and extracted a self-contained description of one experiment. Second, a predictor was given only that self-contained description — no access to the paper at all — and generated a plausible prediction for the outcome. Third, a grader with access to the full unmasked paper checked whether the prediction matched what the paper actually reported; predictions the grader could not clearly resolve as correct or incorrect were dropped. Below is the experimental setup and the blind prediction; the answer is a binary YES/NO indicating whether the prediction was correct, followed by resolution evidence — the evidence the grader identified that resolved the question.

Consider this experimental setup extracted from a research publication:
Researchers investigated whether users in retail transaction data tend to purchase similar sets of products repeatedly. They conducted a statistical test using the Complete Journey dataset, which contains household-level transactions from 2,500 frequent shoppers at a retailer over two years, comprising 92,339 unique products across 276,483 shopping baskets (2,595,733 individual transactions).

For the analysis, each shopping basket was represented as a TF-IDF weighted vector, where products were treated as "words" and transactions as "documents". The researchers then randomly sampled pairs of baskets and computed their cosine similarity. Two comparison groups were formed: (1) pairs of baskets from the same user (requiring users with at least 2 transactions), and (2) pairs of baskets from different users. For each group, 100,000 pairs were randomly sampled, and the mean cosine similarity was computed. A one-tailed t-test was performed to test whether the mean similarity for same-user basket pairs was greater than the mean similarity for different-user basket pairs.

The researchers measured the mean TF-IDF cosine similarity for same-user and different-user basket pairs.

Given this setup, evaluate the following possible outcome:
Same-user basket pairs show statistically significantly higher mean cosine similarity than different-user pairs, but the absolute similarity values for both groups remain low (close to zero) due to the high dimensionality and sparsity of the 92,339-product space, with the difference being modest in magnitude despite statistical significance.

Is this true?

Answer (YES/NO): NO